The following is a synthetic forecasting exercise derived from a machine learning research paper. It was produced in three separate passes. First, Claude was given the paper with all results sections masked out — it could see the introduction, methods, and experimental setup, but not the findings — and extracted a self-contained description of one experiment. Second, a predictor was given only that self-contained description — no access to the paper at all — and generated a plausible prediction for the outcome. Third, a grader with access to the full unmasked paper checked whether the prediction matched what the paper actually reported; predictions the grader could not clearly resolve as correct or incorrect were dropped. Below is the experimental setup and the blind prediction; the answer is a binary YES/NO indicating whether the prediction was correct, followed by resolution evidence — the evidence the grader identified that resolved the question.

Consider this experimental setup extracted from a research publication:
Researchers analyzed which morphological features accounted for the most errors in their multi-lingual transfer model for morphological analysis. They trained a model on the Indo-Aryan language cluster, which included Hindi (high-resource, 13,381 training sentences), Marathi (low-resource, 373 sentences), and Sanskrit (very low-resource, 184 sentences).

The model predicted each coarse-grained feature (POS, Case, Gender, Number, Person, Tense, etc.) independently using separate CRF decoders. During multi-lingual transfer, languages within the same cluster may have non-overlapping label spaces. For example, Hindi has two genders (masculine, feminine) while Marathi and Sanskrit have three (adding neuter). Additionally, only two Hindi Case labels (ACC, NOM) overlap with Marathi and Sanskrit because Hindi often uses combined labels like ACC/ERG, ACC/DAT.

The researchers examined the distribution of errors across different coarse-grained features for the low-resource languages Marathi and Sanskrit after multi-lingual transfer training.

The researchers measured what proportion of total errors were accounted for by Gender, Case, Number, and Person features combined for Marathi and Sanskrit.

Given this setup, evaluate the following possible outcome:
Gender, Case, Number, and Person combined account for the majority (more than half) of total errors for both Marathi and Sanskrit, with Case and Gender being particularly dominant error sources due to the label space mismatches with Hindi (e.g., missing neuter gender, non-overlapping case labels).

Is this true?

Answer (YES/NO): NO